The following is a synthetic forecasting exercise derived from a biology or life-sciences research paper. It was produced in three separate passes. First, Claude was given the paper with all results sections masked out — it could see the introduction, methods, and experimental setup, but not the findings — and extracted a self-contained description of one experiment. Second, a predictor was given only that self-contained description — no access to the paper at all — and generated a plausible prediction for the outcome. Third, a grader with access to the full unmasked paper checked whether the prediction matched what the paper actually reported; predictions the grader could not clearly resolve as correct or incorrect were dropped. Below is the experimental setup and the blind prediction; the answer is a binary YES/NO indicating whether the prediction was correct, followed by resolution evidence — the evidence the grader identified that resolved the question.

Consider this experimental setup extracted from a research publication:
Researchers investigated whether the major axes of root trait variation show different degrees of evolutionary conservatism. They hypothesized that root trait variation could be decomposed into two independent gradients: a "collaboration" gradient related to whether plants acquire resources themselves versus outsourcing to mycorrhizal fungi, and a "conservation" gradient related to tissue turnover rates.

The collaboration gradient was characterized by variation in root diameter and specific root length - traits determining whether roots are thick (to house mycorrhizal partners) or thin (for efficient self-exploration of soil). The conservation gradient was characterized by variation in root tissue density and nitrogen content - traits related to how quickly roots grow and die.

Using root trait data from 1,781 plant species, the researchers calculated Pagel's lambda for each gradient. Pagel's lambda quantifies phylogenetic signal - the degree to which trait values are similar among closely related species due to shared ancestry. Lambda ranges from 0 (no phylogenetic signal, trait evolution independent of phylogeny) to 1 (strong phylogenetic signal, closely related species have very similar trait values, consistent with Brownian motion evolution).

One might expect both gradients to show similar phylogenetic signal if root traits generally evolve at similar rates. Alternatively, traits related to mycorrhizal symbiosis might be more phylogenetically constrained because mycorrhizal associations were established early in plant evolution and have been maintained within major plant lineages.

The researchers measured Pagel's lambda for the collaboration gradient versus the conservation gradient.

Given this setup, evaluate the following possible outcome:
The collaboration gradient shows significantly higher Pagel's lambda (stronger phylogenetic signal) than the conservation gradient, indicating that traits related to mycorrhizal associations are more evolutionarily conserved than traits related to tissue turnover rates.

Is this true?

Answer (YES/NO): YES